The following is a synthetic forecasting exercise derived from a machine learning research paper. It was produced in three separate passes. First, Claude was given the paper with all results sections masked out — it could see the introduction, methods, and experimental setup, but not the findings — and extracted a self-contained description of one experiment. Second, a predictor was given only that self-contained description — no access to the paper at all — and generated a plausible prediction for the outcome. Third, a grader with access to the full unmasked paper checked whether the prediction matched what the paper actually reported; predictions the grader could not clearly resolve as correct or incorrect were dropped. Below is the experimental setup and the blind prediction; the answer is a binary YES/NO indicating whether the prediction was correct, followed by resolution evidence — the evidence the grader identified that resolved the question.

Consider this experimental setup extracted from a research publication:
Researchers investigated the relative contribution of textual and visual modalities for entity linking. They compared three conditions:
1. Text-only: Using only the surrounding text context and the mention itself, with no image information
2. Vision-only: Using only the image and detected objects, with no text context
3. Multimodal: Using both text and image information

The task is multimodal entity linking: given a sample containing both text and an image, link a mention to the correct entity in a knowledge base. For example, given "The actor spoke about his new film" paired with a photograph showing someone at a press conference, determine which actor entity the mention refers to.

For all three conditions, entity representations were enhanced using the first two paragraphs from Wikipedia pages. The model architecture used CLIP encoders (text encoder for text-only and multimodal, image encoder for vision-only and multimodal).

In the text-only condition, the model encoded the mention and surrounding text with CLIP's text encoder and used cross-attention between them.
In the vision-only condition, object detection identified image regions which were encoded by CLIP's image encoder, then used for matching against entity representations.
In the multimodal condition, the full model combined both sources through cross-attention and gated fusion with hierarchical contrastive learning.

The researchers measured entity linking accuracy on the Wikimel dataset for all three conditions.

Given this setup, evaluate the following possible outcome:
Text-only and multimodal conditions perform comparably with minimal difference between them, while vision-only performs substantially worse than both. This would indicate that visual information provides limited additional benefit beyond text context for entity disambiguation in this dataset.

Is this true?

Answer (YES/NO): NO